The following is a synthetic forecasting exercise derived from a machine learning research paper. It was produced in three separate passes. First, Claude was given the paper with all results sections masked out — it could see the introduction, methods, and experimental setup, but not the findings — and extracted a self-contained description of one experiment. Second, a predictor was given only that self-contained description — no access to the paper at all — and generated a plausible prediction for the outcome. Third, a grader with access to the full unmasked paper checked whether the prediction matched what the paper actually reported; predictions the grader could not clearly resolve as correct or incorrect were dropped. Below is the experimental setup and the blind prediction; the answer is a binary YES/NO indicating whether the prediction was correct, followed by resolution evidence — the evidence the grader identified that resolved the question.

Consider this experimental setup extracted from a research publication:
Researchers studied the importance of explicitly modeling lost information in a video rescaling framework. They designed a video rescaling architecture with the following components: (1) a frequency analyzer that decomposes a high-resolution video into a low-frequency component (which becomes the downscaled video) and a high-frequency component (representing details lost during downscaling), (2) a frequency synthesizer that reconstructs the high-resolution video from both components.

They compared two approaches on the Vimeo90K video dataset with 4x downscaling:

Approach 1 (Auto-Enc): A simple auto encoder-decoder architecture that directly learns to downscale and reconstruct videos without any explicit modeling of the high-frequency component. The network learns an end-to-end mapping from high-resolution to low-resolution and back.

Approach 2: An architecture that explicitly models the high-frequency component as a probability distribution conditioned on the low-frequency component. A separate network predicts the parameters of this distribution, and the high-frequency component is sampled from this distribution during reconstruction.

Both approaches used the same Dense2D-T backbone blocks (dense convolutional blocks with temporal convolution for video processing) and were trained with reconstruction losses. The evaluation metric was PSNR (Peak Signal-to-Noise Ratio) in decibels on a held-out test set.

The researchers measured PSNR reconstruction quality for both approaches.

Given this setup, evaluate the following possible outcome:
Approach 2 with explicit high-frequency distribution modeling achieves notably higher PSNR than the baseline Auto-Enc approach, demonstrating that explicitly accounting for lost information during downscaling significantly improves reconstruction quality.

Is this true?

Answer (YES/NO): YES